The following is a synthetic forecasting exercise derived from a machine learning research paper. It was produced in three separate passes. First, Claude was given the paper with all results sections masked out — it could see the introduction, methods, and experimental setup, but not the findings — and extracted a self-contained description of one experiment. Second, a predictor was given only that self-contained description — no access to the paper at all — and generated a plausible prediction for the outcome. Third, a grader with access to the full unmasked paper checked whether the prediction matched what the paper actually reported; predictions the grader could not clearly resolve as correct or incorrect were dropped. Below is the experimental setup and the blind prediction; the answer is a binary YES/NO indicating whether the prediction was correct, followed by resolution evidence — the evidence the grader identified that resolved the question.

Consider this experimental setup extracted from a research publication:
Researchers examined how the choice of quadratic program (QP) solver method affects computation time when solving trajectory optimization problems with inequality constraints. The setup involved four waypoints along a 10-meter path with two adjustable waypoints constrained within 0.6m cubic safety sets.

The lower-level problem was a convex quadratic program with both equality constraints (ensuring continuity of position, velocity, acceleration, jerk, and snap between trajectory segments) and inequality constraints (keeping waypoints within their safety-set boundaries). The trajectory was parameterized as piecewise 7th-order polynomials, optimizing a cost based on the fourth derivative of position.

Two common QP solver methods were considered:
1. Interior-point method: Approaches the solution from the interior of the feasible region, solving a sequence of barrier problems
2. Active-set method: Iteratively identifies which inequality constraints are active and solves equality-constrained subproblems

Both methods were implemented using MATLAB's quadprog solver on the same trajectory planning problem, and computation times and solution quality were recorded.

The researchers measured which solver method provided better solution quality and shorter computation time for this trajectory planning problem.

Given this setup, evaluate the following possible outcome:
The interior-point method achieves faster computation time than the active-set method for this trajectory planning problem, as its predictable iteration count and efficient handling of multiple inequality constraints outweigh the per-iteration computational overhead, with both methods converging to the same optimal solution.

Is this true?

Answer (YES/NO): NO